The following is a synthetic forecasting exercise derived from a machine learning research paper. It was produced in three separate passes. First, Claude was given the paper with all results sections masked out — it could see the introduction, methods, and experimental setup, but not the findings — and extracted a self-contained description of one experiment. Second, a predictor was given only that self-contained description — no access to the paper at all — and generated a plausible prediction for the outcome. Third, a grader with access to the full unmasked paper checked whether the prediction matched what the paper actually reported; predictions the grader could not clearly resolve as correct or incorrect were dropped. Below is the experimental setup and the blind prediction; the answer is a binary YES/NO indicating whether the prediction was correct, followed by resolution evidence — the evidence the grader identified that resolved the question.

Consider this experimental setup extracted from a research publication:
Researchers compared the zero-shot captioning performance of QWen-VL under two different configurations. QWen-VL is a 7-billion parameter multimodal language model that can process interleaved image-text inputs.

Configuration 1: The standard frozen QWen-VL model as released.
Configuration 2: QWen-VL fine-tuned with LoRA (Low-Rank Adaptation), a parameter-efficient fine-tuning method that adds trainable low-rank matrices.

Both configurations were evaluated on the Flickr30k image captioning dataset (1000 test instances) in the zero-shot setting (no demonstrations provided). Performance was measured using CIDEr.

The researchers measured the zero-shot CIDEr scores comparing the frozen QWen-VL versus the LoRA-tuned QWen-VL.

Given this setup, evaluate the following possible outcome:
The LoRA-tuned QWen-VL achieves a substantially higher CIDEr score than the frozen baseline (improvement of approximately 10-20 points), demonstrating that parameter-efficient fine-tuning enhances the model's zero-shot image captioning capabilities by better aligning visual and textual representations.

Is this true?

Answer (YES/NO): NO